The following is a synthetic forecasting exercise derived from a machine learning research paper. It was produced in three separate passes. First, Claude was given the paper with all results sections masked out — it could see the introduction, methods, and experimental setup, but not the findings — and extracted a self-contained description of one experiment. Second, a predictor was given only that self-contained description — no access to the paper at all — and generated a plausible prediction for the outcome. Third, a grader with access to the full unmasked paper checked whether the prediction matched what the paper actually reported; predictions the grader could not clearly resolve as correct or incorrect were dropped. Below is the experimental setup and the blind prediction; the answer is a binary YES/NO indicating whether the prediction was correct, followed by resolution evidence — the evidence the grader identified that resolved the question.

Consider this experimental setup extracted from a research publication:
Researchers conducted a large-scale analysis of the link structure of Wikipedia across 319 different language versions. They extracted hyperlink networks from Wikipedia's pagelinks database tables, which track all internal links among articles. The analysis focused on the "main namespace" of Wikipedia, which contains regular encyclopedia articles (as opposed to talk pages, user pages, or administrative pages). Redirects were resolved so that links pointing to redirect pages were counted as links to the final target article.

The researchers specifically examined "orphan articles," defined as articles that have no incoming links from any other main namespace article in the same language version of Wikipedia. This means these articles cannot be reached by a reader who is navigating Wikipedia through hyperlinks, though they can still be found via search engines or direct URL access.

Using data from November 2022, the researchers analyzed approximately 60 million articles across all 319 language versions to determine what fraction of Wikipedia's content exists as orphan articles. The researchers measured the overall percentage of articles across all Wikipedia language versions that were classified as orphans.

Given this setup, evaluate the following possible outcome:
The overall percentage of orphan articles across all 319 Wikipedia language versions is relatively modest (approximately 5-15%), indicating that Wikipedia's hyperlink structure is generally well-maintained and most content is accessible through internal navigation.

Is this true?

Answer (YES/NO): NO